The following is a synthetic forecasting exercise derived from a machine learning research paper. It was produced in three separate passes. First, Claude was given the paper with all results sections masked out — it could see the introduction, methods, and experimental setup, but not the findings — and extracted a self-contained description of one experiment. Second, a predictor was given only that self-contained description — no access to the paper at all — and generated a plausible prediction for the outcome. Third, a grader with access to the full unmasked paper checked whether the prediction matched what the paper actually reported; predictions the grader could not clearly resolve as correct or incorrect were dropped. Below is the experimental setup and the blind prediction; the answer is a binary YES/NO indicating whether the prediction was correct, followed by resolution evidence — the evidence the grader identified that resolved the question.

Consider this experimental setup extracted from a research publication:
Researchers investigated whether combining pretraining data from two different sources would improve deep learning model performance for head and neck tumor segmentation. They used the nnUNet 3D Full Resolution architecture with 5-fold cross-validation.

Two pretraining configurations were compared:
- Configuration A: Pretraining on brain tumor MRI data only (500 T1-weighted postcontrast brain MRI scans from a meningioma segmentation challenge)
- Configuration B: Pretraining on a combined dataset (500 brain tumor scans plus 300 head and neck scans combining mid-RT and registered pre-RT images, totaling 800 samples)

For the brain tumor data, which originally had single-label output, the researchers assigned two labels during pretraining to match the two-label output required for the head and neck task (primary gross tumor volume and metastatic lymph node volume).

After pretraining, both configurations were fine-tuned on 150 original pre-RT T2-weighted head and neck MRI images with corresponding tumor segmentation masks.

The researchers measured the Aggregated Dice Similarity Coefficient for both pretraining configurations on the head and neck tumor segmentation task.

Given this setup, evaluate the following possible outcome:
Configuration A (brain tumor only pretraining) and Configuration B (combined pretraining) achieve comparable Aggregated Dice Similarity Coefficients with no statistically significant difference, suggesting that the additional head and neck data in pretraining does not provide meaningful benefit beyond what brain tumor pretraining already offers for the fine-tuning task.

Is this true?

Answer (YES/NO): NO